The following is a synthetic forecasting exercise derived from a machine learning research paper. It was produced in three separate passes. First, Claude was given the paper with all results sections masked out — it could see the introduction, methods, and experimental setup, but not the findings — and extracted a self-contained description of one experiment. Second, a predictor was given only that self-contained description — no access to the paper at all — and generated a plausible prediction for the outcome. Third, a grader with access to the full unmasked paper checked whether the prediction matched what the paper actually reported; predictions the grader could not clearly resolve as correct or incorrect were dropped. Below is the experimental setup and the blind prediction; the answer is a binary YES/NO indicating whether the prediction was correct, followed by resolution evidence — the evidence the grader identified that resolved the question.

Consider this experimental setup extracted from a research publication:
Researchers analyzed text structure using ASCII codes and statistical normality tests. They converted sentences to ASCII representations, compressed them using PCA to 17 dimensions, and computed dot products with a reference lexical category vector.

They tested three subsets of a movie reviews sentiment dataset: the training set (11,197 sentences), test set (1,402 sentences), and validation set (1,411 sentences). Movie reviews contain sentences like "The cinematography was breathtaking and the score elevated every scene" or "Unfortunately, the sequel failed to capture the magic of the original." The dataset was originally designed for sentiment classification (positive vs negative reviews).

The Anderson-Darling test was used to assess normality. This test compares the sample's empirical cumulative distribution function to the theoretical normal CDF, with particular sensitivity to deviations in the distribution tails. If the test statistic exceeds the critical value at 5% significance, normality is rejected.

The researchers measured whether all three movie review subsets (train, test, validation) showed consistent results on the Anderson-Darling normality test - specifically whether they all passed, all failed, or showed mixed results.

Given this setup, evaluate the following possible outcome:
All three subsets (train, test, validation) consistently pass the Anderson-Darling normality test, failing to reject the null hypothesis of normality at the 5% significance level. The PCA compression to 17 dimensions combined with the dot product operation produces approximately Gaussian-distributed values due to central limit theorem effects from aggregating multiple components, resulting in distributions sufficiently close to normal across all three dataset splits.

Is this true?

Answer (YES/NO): NO